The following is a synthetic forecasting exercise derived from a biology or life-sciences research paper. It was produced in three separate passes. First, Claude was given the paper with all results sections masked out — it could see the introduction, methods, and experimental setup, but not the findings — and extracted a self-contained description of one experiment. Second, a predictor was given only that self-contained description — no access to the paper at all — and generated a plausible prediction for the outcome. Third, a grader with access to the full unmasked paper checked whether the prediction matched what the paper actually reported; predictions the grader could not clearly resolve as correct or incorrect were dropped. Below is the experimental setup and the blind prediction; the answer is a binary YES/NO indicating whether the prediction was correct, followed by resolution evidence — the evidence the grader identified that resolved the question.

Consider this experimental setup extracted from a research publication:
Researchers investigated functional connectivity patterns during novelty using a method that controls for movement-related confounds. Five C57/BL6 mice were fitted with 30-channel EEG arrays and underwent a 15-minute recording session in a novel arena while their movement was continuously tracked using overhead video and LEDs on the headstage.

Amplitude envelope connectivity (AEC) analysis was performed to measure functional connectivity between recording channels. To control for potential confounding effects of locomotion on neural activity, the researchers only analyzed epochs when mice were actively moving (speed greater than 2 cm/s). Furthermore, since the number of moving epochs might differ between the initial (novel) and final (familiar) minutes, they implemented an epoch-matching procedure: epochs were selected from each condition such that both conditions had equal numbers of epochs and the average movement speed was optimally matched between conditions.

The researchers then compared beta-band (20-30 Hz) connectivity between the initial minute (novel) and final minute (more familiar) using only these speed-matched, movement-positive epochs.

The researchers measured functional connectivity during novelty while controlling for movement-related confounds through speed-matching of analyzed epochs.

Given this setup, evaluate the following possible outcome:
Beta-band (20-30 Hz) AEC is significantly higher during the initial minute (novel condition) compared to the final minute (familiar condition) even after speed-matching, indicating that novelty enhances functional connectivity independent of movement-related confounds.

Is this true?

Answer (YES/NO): YES